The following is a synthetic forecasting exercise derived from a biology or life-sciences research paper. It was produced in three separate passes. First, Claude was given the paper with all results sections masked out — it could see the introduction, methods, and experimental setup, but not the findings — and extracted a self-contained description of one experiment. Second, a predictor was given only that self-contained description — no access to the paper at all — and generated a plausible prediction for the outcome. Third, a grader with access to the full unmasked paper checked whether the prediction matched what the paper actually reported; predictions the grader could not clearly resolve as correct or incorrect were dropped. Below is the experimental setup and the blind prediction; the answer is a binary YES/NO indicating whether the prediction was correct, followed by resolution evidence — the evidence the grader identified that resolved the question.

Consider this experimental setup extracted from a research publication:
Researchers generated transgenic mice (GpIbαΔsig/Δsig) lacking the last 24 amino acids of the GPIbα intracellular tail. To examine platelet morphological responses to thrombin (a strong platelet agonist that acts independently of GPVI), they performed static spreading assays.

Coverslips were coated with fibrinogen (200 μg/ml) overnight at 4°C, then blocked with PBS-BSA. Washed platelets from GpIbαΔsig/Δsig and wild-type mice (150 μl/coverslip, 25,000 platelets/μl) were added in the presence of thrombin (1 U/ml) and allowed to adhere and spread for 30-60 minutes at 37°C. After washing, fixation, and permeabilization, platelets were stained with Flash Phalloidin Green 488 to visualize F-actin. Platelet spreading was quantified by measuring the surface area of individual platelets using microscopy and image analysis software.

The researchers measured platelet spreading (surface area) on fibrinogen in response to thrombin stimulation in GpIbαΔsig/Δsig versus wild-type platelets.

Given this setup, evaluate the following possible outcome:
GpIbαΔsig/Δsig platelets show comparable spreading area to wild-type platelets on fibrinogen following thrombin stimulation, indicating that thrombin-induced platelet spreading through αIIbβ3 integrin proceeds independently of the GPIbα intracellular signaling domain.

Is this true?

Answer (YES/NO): YES